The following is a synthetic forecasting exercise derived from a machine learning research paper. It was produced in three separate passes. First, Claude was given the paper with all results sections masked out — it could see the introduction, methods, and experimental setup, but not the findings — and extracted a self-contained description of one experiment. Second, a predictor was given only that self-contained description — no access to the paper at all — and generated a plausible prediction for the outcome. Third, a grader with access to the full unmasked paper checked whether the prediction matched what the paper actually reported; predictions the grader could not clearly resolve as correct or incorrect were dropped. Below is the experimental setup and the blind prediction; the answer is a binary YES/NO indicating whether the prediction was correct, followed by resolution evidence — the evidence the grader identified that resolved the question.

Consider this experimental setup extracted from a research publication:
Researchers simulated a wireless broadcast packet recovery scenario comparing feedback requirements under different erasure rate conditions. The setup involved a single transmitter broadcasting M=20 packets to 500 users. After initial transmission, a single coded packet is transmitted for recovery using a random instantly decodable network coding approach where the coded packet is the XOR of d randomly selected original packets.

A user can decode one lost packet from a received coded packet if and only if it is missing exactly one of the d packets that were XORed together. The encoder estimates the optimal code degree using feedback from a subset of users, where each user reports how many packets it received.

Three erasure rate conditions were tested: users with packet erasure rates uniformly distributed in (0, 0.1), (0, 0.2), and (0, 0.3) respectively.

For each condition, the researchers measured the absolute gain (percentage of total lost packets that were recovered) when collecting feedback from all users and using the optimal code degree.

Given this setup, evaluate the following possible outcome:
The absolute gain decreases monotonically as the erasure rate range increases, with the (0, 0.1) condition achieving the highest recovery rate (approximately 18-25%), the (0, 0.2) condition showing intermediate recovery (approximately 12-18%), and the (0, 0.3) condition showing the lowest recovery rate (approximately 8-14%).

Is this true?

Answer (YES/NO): NO